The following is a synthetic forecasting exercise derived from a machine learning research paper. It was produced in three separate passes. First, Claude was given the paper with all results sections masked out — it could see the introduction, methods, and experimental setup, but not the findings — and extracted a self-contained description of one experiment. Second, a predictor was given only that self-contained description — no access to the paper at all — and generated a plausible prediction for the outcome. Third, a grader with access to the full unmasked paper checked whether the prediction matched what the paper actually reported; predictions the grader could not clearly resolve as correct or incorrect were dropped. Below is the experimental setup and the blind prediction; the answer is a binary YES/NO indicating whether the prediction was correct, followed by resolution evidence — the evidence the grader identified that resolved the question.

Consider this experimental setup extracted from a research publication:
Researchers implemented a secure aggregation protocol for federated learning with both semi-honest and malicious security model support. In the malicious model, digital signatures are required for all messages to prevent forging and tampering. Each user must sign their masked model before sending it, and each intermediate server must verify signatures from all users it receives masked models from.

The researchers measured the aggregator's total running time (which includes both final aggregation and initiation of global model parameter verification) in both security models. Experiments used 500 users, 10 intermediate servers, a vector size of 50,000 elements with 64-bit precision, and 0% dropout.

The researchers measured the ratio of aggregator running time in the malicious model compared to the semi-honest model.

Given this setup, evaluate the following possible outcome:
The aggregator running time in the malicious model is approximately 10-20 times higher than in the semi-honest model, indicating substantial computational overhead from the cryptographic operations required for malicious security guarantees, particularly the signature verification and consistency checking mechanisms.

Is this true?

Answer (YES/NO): NO